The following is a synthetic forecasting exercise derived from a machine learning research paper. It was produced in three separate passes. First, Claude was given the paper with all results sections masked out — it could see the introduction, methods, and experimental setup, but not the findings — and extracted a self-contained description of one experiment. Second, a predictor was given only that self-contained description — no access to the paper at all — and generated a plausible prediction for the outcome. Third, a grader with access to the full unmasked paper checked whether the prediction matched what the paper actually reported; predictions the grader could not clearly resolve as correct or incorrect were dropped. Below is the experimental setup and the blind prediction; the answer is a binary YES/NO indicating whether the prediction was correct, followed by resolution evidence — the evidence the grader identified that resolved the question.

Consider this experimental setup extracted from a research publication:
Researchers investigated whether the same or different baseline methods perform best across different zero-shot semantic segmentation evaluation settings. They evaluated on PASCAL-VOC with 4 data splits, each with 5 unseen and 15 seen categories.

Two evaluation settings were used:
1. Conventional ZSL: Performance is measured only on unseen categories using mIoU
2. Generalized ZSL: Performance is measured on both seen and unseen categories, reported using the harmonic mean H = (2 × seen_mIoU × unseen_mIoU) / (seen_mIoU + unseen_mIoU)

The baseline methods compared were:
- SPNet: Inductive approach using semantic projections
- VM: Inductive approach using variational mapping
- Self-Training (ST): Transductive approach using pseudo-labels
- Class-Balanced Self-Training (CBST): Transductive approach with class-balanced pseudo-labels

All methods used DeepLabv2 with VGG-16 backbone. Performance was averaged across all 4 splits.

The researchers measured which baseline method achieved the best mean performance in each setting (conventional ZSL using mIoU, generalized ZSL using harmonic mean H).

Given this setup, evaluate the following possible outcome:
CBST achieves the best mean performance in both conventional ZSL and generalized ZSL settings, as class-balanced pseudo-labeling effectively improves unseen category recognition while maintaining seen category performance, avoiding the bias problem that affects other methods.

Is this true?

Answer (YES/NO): NO